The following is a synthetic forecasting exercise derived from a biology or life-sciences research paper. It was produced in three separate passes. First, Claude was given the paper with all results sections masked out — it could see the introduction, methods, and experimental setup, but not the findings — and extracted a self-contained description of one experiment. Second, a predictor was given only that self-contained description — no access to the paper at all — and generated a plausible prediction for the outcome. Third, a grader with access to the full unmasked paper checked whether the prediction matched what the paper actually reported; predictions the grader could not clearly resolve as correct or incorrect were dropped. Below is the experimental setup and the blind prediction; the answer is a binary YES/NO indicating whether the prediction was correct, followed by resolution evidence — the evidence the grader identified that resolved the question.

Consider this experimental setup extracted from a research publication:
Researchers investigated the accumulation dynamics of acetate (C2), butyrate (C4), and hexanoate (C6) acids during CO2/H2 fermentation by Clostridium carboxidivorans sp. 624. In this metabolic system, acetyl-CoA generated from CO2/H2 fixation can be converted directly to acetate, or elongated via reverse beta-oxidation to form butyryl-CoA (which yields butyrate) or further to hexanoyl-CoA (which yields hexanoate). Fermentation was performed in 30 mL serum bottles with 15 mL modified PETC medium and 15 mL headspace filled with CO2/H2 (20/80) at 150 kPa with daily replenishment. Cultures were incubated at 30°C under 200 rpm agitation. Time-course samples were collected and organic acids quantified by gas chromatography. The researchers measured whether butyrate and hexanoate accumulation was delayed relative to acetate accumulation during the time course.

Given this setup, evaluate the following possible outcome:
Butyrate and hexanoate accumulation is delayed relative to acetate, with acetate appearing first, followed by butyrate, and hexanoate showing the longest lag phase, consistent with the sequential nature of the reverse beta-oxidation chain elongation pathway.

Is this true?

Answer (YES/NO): NO